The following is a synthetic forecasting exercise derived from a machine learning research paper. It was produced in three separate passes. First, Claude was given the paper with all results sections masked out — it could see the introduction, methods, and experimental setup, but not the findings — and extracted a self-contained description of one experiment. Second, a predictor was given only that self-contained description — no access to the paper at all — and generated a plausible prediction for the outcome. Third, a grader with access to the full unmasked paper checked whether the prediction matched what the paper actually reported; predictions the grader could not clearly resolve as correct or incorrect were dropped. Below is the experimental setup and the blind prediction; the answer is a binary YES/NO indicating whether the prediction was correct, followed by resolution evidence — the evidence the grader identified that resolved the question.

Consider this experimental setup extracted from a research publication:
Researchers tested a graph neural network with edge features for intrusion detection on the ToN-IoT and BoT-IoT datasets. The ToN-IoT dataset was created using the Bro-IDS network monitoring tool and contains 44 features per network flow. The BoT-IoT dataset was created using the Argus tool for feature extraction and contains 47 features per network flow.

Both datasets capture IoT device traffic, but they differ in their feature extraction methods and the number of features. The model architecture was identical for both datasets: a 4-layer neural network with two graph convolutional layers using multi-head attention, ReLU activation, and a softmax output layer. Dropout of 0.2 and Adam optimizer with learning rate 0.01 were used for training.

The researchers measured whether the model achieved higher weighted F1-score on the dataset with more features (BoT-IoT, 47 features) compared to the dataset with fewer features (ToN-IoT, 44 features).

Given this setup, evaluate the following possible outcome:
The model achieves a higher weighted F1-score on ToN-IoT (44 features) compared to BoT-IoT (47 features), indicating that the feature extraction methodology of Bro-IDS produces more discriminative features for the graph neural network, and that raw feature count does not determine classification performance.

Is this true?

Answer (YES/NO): NO